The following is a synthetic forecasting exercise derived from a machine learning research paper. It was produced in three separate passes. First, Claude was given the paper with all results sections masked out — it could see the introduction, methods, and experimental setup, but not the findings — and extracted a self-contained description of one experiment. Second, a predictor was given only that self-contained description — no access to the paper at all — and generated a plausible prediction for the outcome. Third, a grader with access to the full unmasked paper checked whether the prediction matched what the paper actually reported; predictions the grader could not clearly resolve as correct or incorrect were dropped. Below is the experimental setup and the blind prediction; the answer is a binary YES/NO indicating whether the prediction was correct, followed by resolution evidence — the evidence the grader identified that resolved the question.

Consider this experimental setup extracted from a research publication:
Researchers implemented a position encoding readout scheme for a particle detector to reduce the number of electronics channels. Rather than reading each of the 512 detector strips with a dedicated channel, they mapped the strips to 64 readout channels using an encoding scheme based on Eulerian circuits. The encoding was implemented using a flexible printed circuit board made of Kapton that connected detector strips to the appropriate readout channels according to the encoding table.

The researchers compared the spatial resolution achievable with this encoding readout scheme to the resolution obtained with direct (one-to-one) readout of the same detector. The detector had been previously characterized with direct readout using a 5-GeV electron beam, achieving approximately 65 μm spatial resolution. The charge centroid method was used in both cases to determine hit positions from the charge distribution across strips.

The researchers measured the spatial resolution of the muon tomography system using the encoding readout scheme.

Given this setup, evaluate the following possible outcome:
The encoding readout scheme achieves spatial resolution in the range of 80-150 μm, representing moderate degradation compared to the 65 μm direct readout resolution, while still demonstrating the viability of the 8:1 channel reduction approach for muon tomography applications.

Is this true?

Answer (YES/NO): YES